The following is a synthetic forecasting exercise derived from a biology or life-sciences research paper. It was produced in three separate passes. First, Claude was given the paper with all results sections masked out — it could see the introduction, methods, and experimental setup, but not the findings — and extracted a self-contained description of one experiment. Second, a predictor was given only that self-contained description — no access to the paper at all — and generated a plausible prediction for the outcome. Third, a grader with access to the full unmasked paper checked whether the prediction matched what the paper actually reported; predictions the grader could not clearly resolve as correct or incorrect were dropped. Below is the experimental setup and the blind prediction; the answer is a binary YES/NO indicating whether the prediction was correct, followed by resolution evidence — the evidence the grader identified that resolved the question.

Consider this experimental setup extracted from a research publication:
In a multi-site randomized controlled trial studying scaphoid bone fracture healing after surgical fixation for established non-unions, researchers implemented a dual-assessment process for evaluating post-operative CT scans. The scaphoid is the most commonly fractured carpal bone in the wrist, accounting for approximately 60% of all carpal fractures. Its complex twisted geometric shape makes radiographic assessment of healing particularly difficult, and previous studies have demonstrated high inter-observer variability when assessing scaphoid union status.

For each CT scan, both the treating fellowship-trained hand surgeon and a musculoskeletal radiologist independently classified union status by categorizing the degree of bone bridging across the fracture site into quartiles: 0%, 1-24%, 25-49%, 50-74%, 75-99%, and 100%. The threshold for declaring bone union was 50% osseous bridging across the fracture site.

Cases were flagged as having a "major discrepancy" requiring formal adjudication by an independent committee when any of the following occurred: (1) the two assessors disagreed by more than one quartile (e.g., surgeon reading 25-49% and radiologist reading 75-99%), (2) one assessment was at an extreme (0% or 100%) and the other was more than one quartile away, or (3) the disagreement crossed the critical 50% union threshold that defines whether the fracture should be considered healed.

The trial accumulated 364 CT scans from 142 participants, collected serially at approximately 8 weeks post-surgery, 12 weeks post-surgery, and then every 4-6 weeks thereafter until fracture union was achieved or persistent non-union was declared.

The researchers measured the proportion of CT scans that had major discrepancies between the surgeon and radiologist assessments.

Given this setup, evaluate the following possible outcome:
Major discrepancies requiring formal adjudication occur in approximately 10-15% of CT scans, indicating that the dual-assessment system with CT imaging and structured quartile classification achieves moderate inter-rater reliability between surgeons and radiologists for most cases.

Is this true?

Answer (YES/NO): NO